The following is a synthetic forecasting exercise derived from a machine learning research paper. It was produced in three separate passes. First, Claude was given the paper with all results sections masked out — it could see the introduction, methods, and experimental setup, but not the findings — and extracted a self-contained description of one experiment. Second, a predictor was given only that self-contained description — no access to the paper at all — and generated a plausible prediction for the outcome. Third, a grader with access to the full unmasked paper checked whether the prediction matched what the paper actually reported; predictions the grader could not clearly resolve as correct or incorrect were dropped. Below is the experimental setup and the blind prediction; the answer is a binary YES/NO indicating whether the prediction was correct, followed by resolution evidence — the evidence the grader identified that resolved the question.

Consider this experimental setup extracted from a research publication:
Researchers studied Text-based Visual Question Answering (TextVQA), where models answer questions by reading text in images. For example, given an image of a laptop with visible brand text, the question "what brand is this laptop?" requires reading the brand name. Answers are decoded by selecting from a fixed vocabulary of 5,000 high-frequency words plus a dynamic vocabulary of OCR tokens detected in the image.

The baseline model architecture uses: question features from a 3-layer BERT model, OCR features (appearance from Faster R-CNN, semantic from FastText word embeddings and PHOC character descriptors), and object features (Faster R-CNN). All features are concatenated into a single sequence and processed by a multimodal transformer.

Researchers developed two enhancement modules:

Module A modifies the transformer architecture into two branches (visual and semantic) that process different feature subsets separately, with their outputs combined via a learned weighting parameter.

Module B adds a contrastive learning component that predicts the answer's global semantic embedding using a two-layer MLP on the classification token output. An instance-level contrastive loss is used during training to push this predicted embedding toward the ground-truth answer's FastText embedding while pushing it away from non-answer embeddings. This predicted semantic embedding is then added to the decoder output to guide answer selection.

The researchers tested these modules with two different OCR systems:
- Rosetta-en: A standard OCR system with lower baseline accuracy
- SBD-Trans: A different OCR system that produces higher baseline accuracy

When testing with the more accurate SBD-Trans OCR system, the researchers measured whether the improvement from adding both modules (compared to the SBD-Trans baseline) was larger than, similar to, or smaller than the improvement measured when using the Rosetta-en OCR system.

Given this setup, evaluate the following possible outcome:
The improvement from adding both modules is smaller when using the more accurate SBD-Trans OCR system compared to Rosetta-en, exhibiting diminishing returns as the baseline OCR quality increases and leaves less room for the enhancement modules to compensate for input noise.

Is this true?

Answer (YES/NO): NO